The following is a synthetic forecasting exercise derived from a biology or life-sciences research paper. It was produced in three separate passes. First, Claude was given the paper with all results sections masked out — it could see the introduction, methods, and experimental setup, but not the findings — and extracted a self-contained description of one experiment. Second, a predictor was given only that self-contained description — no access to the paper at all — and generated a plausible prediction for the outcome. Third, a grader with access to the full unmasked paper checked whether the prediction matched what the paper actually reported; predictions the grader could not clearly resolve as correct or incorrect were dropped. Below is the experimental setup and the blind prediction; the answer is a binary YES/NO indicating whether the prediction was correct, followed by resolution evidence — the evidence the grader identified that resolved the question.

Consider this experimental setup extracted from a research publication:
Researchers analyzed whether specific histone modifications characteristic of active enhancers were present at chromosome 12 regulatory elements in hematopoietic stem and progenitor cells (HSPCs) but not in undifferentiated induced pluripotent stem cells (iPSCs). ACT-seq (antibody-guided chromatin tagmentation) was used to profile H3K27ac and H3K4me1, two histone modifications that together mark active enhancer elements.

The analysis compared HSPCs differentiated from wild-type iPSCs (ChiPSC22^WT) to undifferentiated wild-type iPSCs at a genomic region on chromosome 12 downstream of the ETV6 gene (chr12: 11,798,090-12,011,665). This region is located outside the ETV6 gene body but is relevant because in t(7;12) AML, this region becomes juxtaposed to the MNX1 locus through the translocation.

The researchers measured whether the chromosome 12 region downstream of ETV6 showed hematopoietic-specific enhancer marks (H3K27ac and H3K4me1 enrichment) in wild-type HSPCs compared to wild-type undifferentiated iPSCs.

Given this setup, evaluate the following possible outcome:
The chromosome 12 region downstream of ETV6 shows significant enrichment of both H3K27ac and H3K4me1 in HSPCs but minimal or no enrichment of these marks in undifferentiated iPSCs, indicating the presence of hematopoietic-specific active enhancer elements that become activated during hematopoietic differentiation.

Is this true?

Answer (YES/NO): NO